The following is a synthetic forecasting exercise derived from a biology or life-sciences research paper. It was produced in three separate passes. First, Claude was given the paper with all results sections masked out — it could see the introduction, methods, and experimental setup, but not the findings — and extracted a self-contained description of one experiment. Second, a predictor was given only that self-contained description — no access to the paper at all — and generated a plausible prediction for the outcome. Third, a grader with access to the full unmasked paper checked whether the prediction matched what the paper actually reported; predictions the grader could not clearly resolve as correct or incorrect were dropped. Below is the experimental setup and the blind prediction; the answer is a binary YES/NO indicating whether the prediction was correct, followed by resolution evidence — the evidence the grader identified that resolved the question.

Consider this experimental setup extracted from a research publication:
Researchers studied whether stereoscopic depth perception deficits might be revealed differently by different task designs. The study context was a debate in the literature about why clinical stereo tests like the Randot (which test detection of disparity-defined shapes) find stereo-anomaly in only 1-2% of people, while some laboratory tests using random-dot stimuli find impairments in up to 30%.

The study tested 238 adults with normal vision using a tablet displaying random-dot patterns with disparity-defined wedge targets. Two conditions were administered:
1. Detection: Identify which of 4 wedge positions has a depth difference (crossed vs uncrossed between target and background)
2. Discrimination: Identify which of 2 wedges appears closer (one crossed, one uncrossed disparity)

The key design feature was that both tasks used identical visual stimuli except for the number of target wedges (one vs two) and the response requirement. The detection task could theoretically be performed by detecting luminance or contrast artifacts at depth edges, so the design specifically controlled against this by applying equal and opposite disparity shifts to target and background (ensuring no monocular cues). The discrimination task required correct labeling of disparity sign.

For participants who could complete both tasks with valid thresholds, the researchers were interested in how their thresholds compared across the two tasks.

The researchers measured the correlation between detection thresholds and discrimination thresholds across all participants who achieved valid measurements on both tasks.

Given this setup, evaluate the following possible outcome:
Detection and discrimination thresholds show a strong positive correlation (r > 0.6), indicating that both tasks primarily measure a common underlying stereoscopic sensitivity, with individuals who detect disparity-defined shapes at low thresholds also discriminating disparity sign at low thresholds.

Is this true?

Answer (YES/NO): YES